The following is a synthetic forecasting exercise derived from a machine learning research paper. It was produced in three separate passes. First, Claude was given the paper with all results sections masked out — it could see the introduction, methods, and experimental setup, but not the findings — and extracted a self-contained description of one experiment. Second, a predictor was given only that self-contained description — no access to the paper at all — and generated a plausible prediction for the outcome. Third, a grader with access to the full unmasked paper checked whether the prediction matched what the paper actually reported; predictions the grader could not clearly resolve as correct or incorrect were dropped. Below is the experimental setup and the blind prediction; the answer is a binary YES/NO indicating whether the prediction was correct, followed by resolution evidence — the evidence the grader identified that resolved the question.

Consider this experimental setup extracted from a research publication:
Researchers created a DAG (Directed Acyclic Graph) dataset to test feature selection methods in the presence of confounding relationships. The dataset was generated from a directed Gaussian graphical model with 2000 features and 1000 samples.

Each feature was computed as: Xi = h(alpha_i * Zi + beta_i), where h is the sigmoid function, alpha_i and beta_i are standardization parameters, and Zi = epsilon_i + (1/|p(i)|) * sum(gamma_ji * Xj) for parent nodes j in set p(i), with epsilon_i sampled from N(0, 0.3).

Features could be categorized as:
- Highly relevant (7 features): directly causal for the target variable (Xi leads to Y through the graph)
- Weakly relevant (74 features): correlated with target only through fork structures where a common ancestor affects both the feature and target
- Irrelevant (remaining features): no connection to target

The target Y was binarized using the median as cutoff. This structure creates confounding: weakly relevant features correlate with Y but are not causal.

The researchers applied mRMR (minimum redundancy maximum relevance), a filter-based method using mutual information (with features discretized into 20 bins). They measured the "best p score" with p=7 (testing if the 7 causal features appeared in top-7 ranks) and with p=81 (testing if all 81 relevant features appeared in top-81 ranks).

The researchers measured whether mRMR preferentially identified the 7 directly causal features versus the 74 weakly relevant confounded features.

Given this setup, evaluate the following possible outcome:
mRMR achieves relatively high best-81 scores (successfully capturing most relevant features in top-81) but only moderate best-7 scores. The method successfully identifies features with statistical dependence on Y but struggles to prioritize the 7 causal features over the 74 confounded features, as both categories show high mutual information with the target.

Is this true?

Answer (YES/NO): NO